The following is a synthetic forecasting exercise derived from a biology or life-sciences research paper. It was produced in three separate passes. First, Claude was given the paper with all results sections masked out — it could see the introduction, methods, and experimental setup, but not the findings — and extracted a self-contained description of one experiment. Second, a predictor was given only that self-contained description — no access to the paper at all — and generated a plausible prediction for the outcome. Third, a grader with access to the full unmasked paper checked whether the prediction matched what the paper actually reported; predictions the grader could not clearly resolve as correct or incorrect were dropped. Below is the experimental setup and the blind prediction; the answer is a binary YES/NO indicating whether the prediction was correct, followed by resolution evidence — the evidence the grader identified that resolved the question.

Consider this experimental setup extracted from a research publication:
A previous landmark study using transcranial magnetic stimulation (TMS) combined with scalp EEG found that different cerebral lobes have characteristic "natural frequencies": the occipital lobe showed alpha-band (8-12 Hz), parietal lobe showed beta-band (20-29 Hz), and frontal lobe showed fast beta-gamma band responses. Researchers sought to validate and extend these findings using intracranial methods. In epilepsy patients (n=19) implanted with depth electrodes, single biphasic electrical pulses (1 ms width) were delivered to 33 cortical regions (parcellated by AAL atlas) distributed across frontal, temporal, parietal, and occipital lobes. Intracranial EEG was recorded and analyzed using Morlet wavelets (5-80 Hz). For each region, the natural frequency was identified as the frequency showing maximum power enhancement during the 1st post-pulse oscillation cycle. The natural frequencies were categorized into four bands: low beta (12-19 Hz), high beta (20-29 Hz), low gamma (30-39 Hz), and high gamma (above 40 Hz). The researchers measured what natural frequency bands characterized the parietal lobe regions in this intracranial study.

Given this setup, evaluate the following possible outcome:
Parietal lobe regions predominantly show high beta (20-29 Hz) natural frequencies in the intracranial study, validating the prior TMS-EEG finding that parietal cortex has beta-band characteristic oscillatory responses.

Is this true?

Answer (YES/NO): NO